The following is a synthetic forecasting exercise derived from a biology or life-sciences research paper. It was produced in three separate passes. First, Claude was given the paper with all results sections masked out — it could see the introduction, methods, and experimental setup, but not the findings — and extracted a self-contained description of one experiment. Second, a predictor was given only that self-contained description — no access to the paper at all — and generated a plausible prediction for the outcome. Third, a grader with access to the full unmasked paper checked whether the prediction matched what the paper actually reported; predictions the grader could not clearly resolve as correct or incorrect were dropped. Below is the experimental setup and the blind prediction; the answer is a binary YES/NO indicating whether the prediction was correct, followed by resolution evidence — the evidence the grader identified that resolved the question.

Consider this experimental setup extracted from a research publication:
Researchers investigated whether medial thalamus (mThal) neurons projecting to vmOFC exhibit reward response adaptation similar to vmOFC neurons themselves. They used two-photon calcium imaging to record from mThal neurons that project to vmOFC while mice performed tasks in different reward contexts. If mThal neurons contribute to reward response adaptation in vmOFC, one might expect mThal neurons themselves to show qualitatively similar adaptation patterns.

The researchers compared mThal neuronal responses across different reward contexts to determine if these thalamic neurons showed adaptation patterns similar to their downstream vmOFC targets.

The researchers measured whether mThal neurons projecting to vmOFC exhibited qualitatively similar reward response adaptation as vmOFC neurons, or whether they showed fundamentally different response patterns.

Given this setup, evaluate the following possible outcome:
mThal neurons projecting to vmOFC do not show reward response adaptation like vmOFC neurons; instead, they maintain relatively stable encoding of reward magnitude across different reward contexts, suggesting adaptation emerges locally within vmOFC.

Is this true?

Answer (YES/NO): NO